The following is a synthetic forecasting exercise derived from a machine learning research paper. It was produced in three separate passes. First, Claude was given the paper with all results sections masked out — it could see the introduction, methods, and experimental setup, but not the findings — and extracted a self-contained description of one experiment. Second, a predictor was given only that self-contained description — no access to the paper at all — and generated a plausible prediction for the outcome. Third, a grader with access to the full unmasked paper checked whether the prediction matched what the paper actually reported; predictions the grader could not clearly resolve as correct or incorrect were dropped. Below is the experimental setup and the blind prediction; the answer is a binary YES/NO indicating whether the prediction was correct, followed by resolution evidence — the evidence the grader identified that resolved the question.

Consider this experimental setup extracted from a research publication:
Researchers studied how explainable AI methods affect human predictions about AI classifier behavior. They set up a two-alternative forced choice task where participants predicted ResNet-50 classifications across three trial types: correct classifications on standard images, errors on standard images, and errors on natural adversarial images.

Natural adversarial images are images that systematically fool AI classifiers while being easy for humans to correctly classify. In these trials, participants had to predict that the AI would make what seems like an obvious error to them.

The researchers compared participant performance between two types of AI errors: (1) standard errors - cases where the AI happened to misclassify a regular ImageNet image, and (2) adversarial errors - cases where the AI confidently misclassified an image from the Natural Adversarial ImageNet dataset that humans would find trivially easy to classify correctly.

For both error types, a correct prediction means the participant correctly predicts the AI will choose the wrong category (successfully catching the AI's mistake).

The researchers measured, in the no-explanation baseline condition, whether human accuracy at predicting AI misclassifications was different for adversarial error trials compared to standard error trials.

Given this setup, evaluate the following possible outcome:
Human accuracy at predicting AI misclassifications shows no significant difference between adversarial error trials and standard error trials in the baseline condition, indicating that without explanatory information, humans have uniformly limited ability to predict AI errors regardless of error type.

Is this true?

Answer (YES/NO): YES